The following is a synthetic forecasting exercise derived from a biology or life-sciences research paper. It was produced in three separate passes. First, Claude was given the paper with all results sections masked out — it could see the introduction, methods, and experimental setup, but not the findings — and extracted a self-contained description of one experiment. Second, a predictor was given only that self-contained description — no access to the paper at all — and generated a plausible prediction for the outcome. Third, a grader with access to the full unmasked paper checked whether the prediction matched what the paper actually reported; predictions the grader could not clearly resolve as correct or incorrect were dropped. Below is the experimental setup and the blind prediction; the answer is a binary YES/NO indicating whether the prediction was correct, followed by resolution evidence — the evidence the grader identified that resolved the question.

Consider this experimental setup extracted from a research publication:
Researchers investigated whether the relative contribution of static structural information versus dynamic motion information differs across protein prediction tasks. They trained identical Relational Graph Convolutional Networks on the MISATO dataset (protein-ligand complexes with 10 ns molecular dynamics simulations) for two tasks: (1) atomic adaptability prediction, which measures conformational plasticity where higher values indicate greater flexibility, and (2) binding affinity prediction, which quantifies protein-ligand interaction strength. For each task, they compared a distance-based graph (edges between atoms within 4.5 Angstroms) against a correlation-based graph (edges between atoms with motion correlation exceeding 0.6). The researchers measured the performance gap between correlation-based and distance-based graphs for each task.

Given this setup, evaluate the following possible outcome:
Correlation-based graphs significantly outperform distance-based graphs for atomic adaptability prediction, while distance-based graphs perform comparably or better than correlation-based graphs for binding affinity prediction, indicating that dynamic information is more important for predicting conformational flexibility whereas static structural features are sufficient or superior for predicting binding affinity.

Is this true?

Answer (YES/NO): YES